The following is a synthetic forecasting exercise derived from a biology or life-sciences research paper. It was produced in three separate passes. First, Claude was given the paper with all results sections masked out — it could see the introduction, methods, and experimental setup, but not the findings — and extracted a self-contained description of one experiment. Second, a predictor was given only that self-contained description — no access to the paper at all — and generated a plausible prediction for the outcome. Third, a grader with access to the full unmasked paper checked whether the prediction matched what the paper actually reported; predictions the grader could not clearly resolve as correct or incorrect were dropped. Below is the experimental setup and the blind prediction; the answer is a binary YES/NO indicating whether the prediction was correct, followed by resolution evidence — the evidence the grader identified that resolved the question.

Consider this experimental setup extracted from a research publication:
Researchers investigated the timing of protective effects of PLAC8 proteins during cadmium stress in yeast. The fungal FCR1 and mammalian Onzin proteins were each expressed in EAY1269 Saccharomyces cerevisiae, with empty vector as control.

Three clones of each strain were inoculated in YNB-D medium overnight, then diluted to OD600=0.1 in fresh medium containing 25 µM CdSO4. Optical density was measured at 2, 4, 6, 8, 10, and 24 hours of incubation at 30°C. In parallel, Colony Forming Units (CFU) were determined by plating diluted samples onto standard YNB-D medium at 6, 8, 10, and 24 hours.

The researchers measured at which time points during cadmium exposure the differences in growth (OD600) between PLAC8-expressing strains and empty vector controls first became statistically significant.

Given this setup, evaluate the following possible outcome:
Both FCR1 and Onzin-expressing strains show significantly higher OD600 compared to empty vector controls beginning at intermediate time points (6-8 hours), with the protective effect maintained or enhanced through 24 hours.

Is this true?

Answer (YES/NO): YES